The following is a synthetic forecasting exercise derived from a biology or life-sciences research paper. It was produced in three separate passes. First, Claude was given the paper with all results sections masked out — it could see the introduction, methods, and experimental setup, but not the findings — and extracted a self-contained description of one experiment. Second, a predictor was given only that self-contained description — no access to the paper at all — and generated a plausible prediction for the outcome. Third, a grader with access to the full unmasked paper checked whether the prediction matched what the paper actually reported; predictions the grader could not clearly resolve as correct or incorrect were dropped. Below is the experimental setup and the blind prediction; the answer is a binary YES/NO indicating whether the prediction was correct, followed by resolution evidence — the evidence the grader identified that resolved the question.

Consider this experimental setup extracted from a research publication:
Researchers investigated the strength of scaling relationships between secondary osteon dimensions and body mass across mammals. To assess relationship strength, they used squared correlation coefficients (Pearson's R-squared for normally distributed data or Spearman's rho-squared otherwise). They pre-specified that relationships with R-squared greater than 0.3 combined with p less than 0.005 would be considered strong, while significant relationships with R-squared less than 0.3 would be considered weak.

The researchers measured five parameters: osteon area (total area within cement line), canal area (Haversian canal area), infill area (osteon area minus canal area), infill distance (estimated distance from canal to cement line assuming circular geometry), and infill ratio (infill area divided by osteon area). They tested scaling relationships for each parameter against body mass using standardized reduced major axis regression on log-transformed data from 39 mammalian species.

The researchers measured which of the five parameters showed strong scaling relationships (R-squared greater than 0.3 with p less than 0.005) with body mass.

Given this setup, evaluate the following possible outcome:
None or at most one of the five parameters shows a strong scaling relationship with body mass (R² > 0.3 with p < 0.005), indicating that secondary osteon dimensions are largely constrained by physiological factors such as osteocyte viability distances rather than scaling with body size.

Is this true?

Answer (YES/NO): NO